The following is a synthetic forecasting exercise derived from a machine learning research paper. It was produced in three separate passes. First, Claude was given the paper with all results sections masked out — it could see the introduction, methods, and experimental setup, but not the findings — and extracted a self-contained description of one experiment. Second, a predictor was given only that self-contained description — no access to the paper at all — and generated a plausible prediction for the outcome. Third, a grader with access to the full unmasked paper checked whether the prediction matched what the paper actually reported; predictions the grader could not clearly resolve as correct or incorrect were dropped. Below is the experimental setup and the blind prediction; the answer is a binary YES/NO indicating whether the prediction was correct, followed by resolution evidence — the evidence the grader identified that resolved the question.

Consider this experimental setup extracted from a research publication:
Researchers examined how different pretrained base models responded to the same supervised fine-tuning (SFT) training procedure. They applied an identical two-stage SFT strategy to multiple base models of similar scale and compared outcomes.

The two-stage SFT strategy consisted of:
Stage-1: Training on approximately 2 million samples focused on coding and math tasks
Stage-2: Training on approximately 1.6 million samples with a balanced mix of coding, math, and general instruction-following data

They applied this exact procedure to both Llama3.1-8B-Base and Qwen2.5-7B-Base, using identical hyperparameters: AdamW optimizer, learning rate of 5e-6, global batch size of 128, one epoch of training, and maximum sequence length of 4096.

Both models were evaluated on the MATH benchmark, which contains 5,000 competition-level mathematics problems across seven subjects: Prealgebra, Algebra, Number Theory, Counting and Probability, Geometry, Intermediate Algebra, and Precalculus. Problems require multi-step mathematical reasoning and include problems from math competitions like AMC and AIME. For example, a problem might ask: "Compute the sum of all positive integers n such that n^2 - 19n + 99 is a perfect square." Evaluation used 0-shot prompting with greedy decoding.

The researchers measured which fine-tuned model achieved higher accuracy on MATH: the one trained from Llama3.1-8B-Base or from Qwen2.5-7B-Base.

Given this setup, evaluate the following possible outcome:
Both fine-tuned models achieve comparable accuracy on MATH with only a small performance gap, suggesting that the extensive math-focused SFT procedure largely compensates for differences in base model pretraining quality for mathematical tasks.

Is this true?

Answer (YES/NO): NO